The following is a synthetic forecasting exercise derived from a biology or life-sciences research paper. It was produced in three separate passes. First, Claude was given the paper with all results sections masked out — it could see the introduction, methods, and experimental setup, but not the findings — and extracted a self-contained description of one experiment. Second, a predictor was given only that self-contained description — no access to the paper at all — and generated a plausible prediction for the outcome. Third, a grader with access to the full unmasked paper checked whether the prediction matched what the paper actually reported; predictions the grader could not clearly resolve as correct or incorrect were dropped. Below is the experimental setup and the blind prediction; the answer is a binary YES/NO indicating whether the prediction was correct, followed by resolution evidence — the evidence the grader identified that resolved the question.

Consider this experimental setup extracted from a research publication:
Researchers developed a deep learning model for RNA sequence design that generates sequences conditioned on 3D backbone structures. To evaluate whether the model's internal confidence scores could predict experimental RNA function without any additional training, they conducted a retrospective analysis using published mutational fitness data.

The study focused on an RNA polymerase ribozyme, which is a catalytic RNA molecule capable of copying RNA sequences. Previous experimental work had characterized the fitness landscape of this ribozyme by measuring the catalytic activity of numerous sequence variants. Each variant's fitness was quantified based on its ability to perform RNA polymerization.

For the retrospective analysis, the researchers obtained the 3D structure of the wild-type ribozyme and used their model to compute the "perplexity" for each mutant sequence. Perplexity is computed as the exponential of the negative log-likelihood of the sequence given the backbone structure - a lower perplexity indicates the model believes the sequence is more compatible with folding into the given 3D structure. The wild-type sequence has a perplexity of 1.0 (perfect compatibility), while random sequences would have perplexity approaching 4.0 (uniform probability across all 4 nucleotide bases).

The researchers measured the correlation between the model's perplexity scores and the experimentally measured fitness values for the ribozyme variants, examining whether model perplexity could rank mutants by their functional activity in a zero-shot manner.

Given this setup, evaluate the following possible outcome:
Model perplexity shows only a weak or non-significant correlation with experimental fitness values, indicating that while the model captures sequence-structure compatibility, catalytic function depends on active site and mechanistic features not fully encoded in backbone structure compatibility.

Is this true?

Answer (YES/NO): NO